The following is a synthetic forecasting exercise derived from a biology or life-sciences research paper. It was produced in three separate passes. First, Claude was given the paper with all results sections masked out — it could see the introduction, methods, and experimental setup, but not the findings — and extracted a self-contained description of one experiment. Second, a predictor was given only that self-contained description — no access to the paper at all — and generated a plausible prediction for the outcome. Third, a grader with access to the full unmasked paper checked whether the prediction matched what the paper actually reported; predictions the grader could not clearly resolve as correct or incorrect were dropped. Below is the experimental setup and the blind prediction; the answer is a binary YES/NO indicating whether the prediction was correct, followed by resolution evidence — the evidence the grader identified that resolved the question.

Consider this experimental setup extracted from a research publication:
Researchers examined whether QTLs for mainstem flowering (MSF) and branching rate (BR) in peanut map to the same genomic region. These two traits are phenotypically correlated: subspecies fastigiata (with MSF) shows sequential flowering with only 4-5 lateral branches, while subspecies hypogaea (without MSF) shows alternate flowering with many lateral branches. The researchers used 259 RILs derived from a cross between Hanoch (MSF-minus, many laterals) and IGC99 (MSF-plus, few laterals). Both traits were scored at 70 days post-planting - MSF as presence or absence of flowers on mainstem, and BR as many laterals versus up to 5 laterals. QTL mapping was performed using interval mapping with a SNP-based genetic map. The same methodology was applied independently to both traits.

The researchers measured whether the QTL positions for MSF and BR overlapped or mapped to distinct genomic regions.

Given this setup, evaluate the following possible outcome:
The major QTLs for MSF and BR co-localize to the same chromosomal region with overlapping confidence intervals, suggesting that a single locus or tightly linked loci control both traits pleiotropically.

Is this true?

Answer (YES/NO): YES